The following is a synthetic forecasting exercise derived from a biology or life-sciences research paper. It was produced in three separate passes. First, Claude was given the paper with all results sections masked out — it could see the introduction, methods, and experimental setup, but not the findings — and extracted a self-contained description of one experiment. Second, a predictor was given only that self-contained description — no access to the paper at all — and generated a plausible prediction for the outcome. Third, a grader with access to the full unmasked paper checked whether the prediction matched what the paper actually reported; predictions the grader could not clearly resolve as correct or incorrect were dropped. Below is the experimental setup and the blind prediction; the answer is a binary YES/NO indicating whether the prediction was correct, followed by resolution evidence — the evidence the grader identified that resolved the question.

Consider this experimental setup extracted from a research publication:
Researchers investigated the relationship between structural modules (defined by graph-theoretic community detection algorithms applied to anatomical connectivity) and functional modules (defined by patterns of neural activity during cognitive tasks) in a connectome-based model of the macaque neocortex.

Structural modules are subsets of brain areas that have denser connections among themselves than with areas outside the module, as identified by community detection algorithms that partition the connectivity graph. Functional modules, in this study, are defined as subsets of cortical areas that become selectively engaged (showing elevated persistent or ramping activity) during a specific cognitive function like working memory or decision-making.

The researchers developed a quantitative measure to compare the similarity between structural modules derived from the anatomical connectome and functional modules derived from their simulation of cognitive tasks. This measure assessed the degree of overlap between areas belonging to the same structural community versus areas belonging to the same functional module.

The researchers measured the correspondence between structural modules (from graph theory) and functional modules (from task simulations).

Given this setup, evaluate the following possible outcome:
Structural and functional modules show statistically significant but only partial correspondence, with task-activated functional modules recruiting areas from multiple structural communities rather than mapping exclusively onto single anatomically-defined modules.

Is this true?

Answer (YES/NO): YES